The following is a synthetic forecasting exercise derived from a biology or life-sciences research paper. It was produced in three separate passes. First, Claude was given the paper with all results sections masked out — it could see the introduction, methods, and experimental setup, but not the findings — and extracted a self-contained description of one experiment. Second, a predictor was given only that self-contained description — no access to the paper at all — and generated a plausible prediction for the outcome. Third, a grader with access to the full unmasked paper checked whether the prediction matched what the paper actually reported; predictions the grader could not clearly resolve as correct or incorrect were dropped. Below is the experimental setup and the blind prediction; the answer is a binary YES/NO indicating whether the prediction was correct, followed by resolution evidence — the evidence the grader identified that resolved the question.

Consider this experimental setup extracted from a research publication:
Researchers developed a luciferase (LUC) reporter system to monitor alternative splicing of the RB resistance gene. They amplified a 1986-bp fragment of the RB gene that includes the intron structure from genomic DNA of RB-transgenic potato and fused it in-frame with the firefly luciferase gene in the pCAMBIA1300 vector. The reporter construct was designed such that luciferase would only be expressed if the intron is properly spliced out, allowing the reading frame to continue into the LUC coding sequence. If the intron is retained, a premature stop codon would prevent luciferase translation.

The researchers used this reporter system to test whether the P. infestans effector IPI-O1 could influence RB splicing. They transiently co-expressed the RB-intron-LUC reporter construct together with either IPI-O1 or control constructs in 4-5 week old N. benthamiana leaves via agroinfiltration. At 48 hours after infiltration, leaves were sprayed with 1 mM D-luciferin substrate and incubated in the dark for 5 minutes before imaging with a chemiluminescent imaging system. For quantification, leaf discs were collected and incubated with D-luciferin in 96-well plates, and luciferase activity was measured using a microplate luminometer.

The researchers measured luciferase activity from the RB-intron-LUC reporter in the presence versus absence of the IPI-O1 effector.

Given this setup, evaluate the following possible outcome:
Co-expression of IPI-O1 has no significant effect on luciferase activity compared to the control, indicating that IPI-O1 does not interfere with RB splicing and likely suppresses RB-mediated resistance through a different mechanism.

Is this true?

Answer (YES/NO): NO